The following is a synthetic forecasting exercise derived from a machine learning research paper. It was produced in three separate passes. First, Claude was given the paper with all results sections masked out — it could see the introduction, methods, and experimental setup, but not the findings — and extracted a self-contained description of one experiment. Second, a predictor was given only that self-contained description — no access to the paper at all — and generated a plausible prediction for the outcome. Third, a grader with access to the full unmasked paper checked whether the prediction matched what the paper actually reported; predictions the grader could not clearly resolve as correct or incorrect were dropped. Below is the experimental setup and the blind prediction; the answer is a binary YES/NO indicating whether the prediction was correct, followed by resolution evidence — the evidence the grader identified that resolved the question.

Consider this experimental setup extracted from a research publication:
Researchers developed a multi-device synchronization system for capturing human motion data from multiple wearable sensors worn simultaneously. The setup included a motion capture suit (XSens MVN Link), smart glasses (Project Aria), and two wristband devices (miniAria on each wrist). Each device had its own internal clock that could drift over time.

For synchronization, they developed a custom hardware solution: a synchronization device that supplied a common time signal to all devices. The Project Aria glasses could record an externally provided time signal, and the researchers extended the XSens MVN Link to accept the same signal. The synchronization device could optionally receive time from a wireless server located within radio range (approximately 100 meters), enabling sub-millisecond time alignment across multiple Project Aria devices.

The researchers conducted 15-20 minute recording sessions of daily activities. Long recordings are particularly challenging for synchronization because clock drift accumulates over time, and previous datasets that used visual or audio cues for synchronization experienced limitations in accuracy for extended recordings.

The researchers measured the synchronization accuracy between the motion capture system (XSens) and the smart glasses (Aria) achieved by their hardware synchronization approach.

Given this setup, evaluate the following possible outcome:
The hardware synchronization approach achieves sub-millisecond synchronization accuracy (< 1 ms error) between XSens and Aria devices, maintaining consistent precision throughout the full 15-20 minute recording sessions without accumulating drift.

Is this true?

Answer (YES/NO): NO